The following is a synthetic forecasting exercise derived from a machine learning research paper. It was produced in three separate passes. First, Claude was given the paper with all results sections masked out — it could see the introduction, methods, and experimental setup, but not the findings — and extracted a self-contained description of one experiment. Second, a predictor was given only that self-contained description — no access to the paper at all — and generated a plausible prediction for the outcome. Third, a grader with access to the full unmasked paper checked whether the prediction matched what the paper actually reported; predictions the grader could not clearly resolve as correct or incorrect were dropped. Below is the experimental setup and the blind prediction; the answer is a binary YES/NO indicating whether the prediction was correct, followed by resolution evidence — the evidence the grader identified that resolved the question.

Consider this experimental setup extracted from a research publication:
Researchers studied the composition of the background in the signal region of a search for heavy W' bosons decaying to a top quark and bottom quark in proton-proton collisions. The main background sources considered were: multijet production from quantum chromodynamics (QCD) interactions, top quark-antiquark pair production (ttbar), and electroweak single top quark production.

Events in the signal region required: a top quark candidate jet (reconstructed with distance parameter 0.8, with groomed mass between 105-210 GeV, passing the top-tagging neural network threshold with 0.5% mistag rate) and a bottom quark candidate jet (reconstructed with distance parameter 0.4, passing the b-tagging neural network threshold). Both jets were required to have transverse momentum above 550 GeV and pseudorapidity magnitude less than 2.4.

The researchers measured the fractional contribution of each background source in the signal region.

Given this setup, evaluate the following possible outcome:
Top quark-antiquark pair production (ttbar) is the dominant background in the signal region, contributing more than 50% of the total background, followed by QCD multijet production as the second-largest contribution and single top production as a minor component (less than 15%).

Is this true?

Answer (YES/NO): NO